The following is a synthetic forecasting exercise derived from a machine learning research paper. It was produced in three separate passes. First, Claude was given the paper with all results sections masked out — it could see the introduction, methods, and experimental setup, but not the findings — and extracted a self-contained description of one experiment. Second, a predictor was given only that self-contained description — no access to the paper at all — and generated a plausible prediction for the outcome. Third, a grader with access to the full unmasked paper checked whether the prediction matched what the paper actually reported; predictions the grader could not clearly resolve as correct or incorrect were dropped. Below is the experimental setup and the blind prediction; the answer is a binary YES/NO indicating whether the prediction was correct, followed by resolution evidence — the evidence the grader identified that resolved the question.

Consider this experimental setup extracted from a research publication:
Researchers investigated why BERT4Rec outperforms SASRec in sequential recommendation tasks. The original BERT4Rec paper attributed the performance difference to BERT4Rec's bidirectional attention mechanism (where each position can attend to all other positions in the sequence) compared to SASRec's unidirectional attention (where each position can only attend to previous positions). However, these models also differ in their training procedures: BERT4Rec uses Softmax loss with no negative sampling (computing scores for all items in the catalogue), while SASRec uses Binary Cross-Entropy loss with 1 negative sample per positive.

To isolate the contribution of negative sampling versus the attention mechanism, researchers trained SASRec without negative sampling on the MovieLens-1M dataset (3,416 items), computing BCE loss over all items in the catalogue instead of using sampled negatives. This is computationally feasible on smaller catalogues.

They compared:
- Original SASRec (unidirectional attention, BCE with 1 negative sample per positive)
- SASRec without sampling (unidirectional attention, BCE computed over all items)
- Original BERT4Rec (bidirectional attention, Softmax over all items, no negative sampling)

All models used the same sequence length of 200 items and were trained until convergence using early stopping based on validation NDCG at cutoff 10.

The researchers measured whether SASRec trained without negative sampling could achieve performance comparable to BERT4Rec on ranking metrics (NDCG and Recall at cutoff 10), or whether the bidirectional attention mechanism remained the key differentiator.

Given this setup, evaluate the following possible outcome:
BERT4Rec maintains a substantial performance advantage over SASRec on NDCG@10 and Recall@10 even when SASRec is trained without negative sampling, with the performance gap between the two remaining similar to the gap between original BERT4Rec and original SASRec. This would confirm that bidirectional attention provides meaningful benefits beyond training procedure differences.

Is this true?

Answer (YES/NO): NO